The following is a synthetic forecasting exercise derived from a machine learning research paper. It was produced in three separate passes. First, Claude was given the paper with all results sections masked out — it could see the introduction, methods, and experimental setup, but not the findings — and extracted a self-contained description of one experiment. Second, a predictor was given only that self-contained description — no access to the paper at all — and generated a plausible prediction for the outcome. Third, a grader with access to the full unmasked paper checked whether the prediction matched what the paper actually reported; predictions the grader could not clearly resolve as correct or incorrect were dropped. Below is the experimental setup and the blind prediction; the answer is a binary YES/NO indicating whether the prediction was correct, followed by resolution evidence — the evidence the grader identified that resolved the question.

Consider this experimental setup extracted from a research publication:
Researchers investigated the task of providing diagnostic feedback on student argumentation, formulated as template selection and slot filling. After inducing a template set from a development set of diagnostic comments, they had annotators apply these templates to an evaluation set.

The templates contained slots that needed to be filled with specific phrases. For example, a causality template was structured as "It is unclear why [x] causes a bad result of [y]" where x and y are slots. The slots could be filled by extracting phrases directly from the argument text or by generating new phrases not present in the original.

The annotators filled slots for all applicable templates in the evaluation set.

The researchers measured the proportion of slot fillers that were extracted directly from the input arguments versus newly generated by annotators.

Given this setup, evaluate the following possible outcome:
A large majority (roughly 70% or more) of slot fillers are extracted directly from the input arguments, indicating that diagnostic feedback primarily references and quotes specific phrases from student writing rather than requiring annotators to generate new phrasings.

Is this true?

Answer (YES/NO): YES